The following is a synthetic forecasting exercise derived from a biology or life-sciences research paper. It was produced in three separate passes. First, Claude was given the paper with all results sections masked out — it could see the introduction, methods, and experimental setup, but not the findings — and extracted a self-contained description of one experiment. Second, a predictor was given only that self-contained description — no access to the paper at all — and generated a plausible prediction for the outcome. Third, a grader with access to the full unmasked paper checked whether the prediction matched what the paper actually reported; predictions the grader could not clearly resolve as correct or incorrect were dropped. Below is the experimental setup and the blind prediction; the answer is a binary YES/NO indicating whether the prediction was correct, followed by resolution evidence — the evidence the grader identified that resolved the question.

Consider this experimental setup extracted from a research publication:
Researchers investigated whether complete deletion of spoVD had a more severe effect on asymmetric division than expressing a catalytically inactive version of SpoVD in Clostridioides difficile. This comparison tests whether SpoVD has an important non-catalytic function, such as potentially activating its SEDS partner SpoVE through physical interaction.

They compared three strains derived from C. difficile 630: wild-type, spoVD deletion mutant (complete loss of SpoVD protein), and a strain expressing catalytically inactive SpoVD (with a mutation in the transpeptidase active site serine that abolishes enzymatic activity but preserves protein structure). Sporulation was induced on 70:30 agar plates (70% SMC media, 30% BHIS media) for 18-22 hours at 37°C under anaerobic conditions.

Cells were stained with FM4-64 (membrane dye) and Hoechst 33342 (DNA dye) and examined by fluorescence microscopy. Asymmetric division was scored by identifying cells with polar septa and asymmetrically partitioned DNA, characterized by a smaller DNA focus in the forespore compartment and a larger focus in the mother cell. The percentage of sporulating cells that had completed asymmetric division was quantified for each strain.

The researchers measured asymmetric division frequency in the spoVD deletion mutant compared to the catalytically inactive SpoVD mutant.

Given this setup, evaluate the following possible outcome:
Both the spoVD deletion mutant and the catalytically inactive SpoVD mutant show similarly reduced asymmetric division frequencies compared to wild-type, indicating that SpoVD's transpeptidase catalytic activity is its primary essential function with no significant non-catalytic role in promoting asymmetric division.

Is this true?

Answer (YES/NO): NO